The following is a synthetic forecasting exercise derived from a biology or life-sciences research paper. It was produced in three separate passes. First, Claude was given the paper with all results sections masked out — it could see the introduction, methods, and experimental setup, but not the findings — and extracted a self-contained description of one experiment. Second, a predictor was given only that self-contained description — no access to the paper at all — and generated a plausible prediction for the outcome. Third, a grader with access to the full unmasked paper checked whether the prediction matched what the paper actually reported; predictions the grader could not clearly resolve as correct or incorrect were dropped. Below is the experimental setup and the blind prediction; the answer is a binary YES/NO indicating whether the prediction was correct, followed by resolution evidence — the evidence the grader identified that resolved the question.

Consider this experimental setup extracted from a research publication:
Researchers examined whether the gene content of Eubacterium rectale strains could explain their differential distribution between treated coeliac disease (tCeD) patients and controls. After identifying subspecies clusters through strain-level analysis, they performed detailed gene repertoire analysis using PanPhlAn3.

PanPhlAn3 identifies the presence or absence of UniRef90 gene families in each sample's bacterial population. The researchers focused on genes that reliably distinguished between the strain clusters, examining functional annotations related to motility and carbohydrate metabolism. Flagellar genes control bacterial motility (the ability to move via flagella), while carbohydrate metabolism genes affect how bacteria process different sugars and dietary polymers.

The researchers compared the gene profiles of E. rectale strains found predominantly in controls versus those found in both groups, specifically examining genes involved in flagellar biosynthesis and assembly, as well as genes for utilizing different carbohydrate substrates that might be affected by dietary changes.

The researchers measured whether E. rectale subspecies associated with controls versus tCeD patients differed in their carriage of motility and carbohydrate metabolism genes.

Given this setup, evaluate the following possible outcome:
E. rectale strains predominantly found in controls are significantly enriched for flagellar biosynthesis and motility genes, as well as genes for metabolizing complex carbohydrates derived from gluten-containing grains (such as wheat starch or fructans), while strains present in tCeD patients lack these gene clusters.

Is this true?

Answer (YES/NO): NO